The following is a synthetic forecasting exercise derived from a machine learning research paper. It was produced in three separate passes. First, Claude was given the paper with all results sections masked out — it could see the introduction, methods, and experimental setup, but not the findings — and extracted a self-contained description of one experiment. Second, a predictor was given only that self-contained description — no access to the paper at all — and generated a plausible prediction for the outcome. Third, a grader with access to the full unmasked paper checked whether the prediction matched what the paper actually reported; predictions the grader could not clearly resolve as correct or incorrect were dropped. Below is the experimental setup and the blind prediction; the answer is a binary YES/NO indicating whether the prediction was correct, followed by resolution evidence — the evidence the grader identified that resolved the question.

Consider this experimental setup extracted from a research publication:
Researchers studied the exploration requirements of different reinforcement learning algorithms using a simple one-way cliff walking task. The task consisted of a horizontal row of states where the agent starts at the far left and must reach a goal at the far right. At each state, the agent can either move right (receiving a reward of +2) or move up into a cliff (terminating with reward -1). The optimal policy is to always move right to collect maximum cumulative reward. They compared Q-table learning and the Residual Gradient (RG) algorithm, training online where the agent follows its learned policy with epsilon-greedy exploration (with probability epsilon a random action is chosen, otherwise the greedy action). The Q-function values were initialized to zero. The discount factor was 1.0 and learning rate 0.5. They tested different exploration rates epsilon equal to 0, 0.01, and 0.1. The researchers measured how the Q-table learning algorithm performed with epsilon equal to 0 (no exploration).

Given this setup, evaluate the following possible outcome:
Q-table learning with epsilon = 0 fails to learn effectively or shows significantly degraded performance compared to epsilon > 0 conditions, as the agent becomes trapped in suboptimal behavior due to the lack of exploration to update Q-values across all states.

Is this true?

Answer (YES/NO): NO